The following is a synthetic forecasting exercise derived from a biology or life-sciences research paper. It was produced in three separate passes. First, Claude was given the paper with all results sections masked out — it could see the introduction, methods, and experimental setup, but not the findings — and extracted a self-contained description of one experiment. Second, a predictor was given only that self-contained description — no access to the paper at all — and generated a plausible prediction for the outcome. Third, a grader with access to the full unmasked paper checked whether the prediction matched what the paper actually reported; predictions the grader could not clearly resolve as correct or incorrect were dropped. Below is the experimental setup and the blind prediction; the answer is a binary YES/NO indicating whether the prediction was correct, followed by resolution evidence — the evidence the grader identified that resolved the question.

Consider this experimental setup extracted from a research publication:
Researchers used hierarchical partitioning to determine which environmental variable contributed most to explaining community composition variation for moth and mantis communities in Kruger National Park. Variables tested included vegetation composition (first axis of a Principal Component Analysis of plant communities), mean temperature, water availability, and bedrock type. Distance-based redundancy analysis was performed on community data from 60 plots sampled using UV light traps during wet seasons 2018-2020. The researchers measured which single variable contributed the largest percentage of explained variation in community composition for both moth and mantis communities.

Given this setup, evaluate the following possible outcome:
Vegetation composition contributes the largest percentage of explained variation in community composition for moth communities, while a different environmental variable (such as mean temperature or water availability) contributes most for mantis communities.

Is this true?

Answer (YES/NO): NO